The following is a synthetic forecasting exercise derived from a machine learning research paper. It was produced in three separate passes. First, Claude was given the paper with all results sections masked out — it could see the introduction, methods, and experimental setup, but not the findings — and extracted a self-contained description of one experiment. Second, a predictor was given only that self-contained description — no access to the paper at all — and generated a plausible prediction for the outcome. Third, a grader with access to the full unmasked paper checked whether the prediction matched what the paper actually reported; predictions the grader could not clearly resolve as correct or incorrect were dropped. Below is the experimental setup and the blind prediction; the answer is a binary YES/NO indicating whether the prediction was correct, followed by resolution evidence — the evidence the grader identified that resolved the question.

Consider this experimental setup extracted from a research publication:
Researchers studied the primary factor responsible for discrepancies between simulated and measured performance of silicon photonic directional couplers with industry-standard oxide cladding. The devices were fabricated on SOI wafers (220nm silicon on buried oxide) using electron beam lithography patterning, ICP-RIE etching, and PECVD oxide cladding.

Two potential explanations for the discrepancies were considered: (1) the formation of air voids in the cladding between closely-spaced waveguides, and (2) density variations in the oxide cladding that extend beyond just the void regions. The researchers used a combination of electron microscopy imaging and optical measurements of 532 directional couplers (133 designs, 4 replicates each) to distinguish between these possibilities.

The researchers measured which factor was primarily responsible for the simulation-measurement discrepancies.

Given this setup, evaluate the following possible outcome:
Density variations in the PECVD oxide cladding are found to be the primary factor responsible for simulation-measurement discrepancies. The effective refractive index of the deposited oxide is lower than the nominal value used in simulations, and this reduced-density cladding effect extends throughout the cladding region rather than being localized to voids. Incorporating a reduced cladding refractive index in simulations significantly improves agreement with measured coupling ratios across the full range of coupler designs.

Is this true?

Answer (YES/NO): YES